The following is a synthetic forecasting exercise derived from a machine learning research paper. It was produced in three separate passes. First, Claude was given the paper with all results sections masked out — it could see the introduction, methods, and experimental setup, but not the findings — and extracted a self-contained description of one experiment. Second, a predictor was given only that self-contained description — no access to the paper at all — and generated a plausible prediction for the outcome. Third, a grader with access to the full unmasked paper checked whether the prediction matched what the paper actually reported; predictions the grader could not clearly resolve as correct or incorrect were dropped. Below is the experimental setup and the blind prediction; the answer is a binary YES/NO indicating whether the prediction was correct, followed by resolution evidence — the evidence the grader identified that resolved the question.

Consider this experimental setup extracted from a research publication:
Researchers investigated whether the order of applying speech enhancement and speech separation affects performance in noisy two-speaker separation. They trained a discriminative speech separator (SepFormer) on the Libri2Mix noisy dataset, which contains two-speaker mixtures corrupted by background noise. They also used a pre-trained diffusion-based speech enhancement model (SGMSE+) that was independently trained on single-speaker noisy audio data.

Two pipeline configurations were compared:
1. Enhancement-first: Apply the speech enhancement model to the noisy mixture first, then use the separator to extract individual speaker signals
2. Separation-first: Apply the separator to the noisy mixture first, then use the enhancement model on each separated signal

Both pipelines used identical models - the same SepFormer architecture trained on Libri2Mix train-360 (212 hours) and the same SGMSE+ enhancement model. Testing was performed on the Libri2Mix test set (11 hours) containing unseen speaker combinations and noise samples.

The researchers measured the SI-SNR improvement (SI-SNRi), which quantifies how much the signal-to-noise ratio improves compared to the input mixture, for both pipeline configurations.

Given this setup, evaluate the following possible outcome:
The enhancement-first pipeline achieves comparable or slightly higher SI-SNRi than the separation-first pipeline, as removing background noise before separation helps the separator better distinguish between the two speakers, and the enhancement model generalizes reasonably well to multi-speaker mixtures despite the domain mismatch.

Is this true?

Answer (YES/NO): NO